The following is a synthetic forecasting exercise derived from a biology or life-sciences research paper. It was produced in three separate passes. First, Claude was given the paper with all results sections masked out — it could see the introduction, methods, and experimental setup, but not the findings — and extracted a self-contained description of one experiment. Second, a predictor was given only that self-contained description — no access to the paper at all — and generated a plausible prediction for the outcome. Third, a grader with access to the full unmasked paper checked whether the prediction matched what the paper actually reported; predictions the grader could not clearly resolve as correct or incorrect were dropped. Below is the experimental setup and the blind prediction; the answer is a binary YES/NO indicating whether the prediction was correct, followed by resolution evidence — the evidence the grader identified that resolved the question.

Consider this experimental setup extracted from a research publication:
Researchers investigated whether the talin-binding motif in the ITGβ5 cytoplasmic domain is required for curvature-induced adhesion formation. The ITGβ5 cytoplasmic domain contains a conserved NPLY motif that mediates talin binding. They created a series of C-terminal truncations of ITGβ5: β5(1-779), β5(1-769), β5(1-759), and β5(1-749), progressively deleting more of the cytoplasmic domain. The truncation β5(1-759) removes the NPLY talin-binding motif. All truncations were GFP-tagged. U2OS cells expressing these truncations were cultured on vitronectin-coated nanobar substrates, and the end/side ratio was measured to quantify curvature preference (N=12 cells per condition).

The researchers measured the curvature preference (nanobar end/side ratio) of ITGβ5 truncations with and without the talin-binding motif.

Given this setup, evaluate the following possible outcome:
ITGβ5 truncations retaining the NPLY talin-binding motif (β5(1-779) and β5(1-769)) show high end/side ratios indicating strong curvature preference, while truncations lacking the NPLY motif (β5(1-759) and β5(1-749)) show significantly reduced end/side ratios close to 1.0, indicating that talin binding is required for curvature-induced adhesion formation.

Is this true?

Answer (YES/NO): NO